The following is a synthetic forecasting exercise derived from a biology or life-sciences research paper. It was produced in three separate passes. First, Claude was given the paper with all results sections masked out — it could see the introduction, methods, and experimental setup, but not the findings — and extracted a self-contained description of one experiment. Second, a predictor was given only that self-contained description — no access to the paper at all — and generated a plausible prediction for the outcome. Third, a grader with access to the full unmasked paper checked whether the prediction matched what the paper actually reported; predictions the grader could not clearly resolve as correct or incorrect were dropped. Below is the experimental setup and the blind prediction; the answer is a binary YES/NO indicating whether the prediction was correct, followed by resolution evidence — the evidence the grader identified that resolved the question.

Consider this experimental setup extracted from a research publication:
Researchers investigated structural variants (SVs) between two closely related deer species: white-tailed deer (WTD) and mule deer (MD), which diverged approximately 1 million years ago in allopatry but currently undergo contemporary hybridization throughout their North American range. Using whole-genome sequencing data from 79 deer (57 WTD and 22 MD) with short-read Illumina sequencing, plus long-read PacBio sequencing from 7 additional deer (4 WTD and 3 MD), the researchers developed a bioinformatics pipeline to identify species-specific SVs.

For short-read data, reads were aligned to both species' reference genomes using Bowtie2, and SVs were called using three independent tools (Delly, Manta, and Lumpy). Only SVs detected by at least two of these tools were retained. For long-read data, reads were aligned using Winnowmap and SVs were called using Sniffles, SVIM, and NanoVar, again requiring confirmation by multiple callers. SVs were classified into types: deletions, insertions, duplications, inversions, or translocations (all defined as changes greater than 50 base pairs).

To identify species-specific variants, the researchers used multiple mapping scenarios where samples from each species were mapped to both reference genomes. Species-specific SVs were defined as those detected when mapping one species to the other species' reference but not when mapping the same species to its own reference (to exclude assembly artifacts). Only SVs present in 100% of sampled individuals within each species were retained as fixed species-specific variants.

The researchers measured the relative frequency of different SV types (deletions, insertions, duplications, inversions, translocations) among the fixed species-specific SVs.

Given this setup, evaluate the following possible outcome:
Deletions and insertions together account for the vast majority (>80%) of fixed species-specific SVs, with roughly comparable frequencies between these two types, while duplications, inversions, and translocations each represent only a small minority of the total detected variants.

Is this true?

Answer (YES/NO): NO